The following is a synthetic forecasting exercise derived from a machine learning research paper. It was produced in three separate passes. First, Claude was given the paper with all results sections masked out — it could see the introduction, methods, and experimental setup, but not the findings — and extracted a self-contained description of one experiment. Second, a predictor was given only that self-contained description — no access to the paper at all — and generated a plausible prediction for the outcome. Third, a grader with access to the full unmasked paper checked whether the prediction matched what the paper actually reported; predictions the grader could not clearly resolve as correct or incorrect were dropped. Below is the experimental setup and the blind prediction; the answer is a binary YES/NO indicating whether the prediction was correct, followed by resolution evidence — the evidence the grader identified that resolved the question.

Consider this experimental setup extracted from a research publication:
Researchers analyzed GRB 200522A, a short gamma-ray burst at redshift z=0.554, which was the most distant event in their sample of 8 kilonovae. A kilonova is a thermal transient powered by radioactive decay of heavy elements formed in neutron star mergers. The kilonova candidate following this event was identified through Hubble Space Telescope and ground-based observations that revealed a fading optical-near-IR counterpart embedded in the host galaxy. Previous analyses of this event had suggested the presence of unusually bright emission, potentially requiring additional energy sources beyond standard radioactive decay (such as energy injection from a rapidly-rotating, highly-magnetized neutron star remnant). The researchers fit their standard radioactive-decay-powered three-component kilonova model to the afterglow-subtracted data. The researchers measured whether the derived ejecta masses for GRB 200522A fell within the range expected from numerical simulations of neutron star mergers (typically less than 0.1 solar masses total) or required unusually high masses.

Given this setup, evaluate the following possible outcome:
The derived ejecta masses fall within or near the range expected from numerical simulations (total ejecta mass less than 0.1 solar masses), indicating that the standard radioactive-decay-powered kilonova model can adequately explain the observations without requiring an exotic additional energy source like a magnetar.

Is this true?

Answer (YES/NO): NO